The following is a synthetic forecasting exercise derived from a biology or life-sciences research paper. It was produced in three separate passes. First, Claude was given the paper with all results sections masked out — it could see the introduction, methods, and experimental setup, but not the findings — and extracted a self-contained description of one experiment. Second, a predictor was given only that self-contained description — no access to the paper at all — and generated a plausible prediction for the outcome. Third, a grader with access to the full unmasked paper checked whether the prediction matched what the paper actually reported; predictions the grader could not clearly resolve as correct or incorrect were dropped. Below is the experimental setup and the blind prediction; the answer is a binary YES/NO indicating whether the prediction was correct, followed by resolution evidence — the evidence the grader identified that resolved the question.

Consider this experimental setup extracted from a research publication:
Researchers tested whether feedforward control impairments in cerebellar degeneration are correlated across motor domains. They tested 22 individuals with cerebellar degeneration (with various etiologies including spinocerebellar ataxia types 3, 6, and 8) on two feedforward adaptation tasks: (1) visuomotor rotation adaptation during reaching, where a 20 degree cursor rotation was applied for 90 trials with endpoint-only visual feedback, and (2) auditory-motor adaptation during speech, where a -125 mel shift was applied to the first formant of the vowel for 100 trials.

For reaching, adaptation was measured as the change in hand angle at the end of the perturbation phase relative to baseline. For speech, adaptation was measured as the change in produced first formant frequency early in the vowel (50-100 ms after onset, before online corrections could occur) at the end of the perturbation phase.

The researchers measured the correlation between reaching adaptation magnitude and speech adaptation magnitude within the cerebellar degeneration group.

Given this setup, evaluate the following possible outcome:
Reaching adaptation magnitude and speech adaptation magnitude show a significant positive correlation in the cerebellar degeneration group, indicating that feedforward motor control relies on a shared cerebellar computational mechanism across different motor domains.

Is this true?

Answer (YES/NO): NO